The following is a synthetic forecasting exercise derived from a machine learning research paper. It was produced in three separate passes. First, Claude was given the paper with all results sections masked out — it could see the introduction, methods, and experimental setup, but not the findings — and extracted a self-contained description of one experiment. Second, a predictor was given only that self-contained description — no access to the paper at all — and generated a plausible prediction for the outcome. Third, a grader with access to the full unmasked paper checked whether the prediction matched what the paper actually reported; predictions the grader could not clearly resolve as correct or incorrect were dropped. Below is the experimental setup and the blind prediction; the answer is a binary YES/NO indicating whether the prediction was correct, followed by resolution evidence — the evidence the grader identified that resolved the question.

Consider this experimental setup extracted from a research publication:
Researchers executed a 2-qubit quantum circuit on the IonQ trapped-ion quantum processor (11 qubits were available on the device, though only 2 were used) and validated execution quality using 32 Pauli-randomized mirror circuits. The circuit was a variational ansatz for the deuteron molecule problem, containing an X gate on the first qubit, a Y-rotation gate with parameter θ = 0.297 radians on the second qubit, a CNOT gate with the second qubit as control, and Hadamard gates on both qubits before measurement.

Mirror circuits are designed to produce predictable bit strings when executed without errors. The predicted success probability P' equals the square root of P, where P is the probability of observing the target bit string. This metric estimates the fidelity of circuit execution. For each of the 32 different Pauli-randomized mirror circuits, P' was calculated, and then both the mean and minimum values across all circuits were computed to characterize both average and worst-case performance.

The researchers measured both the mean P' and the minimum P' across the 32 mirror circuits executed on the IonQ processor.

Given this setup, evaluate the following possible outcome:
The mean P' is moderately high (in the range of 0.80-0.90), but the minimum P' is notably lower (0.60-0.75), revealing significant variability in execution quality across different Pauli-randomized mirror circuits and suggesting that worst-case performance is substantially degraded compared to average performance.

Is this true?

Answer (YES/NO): NO